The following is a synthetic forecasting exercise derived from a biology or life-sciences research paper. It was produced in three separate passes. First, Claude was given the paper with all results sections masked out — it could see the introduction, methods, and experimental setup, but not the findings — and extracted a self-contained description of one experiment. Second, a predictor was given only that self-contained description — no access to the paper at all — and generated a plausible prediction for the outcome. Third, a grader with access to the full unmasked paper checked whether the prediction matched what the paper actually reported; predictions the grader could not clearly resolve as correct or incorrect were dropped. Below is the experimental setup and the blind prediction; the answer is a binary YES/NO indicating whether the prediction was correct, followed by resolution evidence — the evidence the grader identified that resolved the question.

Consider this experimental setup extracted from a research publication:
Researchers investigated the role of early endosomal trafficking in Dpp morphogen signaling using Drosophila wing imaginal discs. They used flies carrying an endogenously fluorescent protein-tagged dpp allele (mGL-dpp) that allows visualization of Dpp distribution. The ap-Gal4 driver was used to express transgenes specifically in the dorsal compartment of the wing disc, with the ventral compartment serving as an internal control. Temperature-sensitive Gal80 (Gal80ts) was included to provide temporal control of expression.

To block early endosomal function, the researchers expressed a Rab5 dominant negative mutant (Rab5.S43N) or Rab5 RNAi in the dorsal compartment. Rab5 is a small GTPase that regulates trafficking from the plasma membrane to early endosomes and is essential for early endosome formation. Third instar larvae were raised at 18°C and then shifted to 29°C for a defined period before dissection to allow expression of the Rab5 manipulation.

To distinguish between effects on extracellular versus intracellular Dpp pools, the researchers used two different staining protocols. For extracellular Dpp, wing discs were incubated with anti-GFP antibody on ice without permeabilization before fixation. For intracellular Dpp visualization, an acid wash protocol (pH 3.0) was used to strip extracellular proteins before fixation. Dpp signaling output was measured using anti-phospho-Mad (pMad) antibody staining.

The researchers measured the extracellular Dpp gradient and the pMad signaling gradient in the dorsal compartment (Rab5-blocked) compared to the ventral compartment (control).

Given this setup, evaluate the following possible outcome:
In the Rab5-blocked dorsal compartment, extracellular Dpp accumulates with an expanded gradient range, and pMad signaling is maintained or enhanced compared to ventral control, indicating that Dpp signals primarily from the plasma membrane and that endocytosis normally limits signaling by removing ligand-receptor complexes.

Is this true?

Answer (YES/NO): NO